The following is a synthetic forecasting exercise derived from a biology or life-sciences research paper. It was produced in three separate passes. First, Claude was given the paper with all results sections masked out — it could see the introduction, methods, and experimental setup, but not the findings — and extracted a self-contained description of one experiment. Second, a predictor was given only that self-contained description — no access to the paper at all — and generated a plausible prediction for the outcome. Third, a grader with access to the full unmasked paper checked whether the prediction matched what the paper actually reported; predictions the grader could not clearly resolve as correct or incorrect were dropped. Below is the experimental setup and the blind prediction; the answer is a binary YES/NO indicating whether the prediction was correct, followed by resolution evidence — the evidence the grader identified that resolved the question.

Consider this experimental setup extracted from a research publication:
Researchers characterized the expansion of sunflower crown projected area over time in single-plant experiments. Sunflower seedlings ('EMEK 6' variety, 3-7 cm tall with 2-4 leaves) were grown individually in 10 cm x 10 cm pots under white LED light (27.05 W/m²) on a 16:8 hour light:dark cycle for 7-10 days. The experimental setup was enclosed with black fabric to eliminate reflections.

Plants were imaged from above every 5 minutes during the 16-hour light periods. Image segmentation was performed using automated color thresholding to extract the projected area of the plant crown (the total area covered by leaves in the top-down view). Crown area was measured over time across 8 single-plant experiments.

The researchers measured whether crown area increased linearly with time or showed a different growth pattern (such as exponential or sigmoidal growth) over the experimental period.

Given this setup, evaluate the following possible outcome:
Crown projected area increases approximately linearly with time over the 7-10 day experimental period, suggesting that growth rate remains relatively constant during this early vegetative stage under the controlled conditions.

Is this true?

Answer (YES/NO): YES